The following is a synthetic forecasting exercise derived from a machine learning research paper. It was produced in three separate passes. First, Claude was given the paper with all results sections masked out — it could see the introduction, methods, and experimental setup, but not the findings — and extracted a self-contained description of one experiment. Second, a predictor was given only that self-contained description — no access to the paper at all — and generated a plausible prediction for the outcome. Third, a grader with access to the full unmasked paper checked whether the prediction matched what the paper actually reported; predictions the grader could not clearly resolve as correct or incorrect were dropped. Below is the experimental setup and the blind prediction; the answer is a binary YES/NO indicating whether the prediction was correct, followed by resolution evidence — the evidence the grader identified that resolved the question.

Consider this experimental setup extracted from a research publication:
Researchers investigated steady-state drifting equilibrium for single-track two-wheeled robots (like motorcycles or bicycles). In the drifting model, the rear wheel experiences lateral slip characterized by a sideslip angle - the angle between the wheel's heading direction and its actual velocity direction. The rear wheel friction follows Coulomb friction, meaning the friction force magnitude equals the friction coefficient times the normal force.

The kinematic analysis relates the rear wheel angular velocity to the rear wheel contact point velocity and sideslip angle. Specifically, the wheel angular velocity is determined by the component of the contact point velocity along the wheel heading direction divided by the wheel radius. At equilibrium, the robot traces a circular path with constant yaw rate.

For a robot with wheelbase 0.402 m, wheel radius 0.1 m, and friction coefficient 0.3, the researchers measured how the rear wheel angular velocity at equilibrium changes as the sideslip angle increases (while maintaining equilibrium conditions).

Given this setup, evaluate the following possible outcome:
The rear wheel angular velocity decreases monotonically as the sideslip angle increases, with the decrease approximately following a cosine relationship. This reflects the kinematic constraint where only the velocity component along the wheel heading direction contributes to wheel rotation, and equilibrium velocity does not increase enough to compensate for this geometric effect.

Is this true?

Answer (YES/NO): NO